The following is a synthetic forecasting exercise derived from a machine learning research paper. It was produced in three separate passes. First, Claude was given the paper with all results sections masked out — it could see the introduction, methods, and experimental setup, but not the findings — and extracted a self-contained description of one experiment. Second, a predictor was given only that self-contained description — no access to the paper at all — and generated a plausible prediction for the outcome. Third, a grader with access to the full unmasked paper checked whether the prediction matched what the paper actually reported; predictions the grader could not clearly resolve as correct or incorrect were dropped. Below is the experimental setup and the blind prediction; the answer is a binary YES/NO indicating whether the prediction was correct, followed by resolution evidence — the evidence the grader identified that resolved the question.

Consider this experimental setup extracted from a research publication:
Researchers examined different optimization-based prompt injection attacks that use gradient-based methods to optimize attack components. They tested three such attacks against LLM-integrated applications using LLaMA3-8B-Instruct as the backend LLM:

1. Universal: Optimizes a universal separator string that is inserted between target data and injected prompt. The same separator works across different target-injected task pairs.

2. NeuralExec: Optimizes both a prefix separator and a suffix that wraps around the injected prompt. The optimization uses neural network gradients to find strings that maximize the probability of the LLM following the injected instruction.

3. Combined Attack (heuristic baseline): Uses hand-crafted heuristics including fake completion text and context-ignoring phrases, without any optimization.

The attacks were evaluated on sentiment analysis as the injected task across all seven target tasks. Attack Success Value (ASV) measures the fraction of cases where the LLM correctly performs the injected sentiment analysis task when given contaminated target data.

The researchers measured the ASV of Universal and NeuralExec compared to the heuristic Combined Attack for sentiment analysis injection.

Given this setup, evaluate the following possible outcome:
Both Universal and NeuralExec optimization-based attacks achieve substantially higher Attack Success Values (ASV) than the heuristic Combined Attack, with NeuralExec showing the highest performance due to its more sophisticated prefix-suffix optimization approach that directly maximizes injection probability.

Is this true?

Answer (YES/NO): NO